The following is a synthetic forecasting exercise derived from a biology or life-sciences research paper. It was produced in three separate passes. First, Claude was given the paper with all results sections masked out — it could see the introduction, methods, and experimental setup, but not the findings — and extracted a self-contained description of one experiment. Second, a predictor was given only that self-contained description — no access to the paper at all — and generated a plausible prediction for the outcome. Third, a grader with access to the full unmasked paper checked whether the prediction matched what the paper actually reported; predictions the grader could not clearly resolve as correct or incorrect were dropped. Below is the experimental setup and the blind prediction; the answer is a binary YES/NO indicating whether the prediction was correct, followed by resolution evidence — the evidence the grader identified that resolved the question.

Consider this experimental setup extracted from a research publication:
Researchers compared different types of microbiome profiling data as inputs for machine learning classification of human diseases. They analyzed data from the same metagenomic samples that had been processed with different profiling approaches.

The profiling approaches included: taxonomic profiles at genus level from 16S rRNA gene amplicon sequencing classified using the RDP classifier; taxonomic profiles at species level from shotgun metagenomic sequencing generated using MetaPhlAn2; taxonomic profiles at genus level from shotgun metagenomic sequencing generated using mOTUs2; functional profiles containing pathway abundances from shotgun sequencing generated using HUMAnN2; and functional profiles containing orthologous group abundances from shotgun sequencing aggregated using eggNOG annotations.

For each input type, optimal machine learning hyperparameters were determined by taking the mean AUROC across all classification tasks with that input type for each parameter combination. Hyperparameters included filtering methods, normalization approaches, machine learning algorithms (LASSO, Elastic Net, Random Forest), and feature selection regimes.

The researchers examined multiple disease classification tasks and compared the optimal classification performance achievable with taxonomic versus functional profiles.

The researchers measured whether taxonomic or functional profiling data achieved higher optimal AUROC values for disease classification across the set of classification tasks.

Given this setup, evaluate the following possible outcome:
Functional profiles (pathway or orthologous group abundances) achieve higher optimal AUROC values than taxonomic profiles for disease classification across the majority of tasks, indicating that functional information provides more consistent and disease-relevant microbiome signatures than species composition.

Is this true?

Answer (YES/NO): NO